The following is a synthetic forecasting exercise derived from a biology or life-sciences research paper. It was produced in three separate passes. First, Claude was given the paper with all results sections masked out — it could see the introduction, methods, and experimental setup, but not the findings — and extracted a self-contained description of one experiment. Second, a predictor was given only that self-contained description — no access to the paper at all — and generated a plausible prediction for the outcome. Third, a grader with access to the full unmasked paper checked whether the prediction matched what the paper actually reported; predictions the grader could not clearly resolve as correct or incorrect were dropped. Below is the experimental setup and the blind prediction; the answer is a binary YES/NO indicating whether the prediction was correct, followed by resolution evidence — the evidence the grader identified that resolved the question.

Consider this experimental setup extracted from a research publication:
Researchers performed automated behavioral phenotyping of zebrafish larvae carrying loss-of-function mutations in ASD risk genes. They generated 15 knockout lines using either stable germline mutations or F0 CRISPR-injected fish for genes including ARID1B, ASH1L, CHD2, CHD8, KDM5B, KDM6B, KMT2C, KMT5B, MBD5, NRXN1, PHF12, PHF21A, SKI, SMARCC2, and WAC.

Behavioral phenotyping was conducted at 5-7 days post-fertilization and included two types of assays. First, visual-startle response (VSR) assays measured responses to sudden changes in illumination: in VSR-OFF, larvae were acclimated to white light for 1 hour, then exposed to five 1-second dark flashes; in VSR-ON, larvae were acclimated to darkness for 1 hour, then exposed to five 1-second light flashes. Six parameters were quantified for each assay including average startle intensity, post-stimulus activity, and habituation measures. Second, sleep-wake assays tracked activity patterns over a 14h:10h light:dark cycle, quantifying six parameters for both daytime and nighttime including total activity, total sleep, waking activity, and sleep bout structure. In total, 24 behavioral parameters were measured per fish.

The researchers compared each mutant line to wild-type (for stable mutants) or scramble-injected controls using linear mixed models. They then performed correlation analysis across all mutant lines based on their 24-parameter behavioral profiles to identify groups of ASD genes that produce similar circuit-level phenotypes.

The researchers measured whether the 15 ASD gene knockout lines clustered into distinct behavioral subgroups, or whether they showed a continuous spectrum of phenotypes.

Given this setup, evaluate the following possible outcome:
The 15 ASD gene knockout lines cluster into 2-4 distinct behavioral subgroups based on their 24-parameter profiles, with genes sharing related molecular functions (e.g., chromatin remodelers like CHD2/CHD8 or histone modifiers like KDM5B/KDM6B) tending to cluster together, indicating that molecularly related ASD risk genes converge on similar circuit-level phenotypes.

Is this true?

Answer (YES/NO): NO